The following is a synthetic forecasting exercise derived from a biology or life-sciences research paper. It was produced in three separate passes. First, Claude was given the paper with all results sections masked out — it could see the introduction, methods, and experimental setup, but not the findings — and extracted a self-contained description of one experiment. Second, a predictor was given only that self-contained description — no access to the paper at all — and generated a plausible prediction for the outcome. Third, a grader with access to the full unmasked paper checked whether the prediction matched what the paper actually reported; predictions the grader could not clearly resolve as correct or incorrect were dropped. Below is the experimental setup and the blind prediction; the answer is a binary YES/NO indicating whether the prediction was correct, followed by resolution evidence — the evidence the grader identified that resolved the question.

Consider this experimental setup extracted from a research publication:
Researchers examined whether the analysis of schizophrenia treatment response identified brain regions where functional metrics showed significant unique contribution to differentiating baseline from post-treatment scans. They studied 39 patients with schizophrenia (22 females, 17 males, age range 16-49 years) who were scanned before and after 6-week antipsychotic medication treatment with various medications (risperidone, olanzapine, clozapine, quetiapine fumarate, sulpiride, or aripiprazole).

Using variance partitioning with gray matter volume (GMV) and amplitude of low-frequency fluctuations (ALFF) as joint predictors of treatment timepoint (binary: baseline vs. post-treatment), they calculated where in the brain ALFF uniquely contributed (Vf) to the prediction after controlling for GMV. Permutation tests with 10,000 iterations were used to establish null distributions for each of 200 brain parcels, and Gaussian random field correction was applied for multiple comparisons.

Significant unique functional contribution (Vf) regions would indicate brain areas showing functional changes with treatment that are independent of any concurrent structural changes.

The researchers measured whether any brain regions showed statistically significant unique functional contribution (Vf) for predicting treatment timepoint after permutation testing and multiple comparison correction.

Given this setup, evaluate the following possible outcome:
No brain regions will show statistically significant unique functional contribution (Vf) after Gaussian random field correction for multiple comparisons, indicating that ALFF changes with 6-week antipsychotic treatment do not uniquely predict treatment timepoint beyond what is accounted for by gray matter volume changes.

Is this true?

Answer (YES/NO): YES